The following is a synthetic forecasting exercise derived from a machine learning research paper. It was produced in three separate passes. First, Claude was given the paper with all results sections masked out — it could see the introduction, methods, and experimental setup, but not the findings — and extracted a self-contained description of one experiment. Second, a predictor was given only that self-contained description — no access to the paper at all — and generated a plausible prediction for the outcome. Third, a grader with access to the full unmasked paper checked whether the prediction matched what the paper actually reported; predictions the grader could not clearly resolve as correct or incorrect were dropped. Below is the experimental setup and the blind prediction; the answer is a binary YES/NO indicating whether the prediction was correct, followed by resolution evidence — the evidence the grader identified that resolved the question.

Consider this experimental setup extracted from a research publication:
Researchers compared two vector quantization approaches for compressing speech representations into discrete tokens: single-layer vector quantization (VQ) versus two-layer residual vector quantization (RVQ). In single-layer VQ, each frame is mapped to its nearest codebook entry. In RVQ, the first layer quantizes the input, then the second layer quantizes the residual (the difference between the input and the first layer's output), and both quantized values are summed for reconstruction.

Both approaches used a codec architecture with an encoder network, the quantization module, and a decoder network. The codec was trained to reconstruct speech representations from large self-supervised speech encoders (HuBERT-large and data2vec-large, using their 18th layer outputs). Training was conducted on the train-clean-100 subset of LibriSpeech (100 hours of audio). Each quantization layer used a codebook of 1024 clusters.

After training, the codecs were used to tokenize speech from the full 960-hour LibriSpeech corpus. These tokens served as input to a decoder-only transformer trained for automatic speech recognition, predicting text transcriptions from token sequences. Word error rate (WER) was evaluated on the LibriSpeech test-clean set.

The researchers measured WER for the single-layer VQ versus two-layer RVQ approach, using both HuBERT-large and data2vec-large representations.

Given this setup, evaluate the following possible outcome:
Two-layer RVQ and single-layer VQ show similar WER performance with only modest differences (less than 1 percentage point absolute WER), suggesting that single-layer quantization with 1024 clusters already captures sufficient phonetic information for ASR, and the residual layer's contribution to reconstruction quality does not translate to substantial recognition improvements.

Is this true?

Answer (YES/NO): YES